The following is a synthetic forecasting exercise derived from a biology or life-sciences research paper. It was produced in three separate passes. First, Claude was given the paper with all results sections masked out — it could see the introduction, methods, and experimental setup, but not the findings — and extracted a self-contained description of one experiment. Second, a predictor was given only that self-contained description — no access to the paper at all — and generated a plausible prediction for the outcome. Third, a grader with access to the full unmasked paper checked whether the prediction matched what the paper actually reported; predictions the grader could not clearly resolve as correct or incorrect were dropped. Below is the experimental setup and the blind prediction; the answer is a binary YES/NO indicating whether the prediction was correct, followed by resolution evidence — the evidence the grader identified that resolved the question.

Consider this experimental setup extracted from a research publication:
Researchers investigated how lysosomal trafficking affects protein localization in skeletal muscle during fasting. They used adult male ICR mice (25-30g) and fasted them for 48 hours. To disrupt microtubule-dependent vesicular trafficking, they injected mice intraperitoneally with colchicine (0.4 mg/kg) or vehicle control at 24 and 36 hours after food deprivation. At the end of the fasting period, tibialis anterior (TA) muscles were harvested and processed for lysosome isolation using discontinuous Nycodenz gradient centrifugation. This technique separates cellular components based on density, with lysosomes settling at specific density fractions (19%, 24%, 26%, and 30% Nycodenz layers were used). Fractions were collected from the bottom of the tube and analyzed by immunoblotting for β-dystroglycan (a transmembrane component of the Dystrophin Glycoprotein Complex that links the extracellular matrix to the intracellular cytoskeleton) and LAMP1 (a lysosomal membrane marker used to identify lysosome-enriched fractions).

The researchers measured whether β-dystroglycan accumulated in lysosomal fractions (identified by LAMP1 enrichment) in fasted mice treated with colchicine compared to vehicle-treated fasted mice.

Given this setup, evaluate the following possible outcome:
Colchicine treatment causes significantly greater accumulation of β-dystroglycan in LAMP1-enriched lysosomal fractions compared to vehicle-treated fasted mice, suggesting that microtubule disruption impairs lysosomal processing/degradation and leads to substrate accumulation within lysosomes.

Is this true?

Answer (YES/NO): NO